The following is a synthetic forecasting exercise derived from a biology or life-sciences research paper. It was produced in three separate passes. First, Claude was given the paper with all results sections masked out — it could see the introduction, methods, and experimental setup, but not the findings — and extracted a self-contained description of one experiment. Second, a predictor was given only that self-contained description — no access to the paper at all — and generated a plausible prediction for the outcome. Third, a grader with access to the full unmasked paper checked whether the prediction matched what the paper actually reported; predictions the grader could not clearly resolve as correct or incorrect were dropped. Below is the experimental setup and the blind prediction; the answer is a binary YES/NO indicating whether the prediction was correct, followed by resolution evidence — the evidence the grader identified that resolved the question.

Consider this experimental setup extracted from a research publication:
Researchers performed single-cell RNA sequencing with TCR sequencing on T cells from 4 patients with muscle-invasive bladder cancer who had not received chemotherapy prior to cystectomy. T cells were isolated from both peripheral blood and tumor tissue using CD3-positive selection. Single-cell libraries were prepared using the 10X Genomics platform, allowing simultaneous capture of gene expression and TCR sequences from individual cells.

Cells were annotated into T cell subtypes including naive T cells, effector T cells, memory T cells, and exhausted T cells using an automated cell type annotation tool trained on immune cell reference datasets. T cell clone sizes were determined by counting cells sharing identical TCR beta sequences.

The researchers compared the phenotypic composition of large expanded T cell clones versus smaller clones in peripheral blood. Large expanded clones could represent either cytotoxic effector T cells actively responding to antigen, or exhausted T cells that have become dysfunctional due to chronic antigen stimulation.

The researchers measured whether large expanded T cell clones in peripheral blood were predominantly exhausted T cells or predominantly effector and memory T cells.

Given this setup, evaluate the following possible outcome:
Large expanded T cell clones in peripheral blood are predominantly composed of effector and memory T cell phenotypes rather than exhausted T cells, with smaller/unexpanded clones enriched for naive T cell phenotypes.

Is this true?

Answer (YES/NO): NO